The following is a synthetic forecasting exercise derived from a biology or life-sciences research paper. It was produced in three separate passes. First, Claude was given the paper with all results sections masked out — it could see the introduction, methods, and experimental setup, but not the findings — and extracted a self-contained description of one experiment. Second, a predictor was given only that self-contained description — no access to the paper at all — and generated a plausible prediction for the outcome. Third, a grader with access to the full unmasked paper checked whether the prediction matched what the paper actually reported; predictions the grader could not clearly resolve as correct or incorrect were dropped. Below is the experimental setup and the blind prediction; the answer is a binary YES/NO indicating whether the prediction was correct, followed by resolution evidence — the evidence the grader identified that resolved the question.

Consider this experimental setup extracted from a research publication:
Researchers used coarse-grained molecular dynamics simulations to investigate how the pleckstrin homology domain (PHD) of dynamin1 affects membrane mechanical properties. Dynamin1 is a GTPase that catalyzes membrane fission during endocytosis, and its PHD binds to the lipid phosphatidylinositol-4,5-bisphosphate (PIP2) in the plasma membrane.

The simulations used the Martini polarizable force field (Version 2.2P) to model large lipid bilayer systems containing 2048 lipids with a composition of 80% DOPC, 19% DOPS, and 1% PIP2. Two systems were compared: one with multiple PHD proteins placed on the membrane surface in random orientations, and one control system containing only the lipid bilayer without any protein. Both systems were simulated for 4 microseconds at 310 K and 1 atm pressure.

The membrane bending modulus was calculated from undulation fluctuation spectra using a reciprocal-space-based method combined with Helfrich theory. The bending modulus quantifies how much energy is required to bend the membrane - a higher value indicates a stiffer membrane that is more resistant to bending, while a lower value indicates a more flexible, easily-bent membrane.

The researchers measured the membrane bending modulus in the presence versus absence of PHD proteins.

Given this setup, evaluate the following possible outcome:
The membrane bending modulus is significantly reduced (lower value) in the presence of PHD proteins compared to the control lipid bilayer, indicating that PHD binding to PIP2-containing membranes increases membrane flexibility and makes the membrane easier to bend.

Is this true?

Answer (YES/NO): YES